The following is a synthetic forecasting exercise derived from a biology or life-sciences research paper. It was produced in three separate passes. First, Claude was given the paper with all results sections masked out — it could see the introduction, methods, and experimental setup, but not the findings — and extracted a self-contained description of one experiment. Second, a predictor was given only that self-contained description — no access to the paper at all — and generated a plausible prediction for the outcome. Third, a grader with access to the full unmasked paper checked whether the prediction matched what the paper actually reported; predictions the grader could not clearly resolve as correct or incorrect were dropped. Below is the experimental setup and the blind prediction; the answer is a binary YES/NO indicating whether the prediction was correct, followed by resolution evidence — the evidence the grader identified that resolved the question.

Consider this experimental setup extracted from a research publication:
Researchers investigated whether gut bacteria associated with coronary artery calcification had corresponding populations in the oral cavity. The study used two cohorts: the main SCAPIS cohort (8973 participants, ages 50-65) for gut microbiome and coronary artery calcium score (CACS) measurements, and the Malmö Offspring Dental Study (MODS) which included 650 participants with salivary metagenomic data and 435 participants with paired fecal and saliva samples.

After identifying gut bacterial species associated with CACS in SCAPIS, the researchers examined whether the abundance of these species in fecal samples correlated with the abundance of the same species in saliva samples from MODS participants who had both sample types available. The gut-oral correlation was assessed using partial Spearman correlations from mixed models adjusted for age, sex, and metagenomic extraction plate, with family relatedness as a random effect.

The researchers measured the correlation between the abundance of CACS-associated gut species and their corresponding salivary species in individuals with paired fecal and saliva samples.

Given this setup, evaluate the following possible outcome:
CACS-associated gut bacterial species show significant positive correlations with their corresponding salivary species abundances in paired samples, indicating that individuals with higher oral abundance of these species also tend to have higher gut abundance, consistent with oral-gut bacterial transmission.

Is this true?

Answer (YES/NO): YES